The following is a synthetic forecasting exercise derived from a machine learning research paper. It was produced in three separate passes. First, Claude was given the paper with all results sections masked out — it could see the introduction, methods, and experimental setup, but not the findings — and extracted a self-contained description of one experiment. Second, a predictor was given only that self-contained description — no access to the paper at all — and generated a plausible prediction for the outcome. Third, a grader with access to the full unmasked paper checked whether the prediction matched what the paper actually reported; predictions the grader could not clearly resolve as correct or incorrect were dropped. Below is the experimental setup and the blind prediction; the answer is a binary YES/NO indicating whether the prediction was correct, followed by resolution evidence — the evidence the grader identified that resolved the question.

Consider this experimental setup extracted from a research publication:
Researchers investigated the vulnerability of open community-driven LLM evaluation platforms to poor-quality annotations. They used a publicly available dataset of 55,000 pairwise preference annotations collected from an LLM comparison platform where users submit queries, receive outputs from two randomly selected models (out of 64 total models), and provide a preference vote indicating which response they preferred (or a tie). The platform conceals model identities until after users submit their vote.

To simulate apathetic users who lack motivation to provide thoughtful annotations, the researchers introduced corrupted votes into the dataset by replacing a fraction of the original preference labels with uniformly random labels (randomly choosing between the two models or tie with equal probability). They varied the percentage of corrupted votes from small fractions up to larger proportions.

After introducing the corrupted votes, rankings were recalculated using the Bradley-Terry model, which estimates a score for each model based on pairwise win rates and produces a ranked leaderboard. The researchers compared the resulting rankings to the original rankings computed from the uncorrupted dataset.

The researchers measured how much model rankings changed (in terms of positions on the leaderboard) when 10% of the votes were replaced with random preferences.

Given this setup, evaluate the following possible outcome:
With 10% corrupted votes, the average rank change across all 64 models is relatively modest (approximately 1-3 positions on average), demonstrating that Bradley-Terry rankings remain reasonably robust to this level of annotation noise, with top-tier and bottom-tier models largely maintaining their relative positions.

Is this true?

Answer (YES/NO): NO